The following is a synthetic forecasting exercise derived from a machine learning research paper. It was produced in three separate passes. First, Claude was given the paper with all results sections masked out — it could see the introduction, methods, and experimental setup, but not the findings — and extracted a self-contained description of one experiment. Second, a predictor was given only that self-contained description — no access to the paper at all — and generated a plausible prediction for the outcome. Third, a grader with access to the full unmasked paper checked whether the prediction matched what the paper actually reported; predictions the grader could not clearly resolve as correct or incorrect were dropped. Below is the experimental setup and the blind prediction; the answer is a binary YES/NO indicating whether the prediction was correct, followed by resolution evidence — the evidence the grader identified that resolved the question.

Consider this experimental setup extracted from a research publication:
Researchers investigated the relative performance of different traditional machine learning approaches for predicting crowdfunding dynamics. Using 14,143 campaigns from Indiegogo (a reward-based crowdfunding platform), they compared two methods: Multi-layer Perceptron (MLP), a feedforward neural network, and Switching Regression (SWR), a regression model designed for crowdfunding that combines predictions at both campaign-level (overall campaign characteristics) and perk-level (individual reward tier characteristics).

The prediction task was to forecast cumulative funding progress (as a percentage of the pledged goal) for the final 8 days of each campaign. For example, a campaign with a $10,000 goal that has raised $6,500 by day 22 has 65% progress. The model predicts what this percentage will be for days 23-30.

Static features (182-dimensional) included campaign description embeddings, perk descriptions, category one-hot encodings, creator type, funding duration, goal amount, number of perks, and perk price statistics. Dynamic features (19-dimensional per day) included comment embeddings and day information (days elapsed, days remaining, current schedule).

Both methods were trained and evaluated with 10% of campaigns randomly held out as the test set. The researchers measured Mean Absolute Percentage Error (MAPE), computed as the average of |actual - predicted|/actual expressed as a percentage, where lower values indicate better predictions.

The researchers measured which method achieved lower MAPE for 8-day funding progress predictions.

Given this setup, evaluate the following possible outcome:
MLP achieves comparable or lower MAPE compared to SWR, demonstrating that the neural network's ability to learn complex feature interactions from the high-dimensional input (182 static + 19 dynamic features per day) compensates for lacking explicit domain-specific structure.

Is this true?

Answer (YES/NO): YES